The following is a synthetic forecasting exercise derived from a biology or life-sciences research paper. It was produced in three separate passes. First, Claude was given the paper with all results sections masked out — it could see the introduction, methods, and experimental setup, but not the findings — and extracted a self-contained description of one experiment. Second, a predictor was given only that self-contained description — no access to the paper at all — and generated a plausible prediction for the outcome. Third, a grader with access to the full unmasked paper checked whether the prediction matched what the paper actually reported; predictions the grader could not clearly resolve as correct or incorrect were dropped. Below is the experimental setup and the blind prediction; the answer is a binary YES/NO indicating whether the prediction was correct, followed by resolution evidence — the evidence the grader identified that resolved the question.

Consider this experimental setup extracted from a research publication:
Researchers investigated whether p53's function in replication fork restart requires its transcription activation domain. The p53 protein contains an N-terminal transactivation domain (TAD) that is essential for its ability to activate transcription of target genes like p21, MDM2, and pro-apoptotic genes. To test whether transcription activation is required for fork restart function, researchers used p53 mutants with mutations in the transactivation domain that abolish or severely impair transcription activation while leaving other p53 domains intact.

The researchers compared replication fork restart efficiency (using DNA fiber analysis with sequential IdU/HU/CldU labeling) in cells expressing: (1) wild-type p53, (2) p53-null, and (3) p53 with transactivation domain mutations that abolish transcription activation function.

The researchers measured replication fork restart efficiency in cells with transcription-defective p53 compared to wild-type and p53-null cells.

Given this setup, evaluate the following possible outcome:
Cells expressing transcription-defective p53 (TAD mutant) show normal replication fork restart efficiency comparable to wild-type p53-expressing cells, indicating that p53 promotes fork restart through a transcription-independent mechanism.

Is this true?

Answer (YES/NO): NO